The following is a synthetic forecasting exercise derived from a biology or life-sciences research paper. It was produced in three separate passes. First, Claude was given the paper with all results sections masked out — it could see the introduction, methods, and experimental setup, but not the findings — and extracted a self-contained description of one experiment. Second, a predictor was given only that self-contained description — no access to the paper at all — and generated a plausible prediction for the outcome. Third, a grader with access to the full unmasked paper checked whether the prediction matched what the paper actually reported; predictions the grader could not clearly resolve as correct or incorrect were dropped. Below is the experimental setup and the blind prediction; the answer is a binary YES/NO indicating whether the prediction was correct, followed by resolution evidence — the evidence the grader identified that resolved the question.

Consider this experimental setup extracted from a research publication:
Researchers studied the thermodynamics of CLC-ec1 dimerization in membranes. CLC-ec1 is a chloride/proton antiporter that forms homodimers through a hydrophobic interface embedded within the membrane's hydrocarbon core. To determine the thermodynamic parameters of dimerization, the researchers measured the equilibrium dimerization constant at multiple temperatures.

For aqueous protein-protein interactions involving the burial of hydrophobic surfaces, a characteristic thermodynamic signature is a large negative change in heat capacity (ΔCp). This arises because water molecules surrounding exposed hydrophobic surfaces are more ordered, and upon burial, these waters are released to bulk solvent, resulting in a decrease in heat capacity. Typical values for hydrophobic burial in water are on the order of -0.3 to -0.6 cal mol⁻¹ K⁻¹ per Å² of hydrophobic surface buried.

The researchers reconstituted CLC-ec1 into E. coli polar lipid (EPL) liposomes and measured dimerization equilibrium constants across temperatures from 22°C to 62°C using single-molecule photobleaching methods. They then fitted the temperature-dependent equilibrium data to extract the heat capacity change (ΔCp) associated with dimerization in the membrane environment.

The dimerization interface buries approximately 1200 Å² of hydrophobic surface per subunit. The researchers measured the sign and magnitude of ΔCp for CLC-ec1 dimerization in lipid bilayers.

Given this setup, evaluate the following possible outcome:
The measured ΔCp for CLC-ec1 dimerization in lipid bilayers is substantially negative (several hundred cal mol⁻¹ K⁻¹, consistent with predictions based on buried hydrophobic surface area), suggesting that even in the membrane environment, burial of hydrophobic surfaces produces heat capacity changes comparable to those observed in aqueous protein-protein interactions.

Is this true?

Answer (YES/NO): NO